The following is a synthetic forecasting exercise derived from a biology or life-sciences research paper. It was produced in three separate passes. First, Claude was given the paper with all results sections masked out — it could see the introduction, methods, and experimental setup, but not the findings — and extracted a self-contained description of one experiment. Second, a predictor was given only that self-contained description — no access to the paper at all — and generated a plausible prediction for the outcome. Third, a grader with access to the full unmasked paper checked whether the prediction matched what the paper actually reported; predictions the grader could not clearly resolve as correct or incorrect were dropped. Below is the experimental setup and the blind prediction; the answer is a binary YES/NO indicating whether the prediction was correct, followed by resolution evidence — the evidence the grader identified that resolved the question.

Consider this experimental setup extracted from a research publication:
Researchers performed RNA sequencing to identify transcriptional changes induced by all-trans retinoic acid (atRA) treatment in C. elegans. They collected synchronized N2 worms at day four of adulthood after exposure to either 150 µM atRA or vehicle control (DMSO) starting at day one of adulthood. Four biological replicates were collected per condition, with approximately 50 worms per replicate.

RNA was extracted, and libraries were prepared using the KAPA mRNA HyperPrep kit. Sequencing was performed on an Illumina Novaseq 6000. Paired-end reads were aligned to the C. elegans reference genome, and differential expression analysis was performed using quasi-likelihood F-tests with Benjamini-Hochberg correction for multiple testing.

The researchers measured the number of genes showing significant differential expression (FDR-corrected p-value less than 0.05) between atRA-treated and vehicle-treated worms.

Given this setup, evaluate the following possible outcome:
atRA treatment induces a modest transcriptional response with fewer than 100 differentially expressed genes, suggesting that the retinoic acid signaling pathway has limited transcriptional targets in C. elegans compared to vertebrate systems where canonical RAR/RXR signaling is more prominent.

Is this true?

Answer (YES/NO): NO